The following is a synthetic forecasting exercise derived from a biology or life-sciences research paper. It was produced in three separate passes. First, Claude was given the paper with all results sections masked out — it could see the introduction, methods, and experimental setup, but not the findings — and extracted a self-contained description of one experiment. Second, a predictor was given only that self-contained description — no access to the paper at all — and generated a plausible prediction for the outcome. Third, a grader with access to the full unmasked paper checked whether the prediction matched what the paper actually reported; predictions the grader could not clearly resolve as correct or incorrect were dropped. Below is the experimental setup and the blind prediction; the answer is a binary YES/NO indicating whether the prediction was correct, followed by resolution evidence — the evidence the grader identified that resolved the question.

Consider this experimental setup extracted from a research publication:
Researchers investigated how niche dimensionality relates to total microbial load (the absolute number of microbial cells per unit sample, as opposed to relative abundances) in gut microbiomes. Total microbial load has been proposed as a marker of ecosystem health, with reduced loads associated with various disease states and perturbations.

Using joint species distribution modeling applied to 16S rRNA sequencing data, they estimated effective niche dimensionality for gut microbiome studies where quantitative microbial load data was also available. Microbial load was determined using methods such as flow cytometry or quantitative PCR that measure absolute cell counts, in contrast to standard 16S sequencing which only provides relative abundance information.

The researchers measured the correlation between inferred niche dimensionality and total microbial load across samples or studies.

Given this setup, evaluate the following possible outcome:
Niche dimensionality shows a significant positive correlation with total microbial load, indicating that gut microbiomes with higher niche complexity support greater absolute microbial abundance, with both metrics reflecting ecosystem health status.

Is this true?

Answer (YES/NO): YES